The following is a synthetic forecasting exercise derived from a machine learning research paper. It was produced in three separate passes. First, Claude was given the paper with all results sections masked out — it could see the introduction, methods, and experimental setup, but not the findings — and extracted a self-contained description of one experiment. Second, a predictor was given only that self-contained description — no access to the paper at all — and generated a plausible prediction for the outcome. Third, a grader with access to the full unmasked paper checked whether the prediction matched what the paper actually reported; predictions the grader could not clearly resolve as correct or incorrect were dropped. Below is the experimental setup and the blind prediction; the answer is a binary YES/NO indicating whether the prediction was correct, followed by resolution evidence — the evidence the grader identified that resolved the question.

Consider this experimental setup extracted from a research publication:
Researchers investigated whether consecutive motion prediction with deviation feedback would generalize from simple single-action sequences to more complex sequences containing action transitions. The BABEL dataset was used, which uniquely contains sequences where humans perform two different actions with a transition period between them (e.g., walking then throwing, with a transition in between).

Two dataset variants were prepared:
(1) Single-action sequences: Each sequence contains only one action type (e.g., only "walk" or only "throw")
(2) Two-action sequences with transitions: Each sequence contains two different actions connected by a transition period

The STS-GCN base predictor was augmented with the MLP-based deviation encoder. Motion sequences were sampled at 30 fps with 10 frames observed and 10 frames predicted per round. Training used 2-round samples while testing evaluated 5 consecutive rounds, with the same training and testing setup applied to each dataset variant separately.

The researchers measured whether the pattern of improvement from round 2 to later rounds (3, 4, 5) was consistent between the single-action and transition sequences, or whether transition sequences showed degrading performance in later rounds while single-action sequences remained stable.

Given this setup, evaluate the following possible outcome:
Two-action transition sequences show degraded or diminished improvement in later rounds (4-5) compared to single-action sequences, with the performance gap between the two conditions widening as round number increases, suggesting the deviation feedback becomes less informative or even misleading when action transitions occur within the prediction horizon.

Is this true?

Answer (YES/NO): NO